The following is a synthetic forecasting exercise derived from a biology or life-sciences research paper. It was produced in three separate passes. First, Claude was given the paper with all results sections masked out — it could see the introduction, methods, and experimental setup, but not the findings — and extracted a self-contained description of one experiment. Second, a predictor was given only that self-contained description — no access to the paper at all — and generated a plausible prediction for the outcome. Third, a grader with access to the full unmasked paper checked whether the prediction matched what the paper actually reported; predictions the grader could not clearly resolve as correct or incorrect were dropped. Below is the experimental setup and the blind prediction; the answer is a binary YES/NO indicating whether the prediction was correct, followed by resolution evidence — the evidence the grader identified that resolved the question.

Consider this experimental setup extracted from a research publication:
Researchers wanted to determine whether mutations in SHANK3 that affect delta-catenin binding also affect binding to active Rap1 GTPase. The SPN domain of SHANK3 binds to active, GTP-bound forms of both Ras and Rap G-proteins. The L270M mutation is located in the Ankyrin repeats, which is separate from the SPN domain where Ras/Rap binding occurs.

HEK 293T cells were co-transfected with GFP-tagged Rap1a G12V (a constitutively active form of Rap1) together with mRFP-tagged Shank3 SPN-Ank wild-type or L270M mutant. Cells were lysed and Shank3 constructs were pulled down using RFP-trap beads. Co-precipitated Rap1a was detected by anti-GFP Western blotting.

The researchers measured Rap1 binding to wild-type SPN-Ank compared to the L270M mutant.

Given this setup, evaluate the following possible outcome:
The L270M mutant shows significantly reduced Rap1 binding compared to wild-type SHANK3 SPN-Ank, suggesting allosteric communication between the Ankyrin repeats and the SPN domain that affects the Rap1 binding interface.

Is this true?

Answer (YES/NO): NO